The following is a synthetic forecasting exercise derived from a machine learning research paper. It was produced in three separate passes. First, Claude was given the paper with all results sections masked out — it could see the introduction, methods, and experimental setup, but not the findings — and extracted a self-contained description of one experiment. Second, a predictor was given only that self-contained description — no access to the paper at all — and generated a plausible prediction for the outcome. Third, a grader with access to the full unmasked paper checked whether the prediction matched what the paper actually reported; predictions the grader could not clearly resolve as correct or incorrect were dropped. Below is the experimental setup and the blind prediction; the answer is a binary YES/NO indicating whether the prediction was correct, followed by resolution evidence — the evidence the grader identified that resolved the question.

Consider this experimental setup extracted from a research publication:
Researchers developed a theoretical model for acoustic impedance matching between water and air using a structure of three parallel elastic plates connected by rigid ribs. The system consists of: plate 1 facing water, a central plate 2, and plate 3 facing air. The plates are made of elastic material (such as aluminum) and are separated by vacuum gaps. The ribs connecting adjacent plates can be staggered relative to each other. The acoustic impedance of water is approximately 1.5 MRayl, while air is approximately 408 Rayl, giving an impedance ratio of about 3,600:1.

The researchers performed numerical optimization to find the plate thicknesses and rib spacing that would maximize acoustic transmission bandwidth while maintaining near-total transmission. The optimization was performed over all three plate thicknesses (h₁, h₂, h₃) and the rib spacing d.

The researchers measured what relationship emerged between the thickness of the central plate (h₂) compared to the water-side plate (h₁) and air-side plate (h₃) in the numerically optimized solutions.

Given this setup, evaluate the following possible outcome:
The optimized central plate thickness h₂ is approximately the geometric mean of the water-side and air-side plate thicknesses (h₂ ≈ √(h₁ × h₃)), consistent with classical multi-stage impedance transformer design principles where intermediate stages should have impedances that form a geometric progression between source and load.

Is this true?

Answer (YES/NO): NO